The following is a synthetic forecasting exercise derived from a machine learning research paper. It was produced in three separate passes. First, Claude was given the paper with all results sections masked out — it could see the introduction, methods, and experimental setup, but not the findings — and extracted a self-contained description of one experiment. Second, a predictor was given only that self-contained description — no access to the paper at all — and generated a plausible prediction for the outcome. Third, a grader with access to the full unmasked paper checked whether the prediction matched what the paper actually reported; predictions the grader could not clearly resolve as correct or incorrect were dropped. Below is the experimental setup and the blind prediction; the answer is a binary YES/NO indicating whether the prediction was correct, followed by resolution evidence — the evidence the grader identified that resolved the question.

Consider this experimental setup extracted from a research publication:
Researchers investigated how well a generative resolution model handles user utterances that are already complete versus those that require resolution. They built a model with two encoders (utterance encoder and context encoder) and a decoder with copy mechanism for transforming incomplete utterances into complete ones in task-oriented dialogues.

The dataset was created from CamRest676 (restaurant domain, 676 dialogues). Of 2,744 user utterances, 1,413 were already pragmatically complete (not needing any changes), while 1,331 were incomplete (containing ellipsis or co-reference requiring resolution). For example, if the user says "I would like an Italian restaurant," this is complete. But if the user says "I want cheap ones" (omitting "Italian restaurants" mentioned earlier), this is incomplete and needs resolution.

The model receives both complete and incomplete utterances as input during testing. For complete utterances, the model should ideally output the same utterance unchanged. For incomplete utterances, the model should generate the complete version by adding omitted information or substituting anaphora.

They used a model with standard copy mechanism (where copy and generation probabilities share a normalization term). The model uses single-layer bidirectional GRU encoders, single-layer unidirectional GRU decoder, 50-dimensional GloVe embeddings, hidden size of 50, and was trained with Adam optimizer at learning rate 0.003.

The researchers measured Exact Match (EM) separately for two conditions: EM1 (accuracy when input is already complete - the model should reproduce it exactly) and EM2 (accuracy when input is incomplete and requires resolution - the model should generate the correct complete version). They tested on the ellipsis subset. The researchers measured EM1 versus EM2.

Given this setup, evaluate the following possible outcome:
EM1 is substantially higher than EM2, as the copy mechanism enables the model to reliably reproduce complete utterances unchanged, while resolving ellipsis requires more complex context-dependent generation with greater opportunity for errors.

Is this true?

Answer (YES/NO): YES